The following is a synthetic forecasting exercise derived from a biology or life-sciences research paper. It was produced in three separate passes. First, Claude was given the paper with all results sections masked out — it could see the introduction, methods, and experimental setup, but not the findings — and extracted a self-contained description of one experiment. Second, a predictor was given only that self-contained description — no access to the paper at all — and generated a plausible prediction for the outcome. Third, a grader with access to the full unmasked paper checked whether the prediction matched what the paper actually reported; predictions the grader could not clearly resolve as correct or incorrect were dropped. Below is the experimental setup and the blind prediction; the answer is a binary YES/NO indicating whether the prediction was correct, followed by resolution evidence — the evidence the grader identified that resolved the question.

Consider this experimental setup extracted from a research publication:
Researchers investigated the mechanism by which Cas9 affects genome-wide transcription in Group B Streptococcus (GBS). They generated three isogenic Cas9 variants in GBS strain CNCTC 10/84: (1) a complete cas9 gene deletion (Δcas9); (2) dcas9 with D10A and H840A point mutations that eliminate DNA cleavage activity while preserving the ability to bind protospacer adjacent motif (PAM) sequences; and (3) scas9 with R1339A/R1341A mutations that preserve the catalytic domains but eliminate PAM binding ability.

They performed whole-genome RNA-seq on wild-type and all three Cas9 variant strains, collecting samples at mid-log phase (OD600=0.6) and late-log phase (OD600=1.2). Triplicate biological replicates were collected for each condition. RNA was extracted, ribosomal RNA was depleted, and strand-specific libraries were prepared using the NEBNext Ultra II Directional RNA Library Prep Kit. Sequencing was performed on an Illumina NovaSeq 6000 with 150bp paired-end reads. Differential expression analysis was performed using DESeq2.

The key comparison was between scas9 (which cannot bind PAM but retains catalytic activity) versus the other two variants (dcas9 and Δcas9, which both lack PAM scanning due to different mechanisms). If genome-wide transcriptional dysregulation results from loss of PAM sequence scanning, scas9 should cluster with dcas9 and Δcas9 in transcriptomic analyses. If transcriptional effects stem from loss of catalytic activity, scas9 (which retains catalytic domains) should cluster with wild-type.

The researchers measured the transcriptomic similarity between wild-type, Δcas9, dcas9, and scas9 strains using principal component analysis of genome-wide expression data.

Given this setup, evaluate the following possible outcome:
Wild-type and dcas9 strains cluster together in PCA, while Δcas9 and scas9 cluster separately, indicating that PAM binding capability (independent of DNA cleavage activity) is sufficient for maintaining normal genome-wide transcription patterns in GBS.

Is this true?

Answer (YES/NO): YES